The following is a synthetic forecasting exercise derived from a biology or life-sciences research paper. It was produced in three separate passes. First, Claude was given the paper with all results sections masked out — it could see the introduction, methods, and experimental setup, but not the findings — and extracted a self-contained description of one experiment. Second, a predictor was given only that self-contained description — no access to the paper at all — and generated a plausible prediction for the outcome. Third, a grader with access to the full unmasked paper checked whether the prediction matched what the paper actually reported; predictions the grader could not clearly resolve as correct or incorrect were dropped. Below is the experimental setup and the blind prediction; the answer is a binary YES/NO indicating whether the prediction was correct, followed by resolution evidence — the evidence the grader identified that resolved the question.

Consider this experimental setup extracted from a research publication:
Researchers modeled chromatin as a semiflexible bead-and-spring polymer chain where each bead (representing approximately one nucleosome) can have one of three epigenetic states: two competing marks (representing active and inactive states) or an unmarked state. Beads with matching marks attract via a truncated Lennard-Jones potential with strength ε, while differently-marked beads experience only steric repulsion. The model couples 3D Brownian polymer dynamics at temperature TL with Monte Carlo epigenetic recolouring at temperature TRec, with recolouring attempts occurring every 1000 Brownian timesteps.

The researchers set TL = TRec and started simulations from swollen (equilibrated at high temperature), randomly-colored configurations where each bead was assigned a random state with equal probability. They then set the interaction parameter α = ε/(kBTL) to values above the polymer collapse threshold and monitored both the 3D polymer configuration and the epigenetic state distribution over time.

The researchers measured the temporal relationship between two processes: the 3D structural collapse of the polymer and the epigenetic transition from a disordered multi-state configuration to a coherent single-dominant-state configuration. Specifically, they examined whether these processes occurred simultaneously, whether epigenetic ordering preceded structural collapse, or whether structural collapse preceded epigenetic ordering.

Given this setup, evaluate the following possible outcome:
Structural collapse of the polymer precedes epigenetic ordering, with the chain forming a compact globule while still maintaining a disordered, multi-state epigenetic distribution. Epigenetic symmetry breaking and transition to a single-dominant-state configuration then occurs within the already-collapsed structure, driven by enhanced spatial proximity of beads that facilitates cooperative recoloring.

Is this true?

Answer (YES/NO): YES